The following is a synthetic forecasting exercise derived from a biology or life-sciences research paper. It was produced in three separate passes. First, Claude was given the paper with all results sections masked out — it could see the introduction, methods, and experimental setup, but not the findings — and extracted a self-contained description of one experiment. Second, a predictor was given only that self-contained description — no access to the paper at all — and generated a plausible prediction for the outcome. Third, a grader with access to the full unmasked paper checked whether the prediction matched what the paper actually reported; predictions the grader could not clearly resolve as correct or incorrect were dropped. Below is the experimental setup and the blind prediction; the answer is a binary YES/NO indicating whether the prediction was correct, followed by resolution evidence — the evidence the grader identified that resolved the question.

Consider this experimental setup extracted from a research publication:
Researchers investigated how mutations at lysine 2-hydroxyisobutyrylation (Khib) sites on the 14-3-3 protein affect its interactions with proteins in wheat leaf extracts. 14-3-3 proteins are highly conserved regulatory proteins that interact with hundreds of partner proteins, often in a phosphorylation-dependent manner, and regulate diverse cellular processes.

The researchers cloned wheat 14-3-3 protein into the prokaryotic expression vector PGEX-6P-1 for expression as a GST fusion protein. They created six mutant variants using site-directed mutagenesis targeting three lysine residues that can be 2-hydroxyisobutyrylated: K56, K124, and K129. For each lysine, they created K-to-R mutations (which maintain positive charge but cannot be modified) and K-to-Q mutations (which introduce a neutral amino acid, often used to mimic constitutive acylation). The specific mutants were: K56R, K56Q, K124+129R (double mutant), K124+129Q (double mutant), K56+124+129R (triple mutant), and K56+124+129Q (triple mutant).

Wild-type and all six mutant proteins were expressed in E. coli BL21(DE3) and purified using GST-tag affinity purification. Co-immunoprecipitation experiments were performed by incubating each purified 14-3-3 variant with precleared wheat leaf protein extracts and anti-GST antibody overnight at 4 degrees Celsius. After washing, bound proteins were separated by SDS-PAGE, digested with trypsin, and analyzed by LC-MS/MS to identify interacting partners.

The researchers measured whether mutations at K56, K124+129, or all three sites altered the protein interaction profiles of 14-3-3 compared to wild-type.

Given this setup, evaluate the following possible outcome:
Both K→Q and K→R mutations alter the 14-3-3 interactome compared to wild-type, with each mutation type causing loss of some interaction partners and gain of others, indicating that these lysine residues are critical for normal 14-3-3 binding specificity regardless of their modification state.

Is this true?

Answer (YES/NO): NO